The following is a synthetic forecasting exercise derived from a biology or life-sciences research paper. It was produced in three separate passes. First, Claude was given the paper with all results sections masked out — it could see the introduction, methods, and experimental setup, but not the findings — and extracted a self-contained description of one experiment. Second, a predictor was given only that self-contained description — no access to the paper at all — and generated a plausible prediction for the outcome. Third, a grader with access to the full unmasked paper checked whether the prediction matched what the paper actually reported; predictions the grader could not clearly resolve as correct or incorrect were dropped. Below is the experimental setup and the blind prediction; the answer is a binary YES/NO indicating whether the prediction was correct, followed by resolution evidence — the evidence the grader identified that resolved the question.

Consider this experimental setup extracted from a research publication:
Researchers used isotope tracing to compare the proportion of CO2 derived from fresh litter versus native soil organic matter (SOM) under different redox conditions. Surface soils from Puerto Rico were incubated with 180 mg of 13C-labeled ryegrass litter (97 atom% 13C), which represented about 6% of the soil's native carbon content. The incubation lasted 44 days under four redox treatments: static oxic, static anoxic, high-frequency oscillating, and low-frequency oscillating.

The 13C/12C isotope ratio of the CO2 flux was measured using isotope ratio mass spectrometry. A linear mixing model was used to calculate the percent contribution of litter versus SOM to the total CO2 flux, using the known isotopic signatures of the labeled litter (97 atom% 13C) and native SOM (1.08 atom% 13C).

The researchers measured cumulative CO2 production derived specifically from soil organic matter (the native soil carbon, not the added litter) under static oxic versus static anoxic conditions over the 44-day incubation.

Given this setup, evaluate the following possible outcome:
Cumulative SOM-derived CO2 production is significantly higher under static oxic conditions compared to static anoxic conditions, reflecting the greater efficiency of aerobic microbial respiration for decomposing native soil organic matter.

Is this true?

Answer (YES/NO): YES